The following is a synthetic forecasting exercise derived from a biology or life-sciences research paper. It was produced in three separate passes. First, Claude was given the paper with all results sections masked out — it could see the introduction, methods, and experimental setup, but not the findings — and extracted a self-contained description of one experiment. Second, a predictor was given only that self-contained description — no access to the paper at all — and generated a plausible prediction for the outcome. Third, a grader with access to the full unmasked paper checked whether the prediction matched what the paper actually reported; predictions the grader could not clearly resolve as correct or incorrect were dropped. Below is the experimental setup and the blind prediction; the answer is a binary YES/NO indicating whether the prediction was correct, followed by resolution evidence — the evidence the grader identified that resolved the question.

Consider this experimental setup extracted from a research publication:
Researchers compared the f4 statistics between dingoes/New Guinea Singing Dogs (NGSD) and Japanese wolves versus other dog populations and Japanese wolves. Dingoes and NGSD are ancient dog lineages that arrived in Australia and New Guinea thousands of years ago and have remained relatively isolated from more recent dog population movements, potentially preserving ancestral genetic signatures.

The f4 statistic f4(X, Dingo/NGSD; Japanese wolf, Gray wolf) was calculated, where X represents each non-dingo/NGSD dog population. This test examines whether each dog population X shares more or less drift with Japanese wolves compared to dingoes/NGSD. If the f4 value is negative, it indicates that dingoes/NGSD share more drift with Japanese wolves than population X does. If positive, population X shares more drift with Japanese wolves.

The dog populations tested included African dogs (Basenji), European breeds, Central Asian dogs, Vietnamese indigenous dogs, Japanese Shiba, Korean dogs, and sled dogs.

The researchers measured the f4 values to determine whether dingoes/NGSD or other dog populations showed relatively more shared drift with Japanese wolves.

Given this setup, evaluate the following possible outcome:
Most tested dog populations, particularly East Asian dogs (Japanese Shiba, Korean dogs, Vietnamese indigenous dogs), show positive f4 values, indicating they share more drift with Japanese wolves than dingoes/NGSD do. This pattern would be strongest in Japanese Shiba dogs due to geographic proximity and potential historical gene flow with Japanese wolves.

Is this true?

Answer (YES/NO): NO